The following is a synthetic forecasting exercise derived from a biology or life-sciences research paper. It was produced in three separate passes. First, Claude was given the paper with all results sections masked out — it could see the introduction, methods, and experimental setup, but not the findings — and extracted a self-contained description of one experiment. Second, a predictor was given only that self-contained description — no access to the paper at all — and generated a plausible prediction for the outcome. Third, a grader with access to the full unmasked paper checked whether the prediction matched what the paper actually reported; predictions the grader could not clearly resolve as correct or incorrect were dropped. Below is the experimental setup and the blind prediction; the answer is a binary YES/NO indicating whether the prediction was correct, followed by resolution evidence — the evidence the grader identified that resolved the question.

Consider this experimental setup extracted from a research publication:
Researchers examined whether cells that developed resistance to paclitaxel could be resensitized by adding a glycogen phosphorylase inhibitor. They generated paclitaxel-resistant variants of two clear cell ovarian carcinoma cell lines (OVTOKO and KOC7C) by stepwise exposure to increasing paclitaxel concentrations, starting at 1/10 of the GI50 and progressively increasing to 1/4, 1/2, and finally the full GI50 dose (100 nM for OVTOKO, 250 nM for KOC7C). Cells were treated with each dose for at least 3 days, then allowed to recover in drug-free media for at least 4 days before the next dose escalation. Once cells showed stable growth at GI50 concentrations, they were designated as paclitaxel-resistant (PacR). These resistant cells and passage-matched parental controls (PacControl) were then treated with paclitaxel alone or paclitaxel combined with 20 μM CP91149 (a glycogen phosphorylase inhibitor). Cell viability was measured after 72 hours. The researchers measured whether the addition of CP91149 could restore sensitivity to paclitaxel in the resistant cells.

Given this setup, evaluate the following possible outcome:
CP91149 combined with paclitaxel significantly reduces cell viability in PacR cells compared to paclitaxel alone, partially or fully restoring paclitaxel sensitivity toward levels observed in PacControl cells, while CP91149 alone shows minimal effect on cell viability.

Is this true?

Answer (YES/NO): YES